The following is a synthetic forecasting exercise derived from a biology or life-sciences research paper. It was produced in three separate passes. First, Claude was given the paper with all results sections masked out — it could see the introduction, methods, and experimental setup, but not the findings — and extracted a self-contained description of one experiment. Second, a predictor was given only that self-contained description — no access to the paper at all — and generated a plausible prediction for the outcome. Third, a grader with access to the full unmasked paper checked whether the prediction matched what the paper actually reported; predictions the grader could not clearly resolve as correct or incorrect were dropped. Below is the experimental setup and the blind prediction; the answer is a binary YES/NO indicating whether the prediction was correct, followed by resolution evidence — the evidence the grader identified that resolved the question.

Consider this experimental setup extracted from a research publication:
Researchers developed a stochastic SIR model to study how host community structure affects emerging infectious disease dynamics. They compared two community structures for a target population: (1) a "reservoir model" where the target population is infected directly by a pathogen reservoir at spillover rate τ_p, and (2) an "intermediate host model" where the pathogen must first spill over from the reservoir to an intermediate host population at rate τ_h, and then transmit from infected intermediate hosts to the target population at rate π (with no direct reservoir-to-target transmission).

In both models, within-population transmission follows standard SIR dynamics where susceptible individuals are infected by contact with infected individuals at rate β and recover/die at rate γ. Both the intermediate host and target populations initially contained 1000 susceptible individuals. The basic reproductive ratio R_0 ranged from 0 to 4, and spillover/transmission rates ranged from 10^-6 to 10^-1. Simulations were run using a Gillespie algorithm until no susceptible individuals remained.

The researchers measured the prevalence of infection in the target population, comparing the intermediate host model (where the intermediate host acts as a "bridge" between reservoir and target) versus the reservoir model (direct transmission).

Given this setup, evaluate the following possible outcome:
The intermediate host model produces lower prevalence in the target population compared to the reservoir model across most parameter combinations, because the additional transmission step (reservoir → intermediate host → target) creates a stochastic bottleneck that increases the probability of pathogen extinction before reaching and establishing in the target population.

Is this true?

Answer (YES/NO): NO